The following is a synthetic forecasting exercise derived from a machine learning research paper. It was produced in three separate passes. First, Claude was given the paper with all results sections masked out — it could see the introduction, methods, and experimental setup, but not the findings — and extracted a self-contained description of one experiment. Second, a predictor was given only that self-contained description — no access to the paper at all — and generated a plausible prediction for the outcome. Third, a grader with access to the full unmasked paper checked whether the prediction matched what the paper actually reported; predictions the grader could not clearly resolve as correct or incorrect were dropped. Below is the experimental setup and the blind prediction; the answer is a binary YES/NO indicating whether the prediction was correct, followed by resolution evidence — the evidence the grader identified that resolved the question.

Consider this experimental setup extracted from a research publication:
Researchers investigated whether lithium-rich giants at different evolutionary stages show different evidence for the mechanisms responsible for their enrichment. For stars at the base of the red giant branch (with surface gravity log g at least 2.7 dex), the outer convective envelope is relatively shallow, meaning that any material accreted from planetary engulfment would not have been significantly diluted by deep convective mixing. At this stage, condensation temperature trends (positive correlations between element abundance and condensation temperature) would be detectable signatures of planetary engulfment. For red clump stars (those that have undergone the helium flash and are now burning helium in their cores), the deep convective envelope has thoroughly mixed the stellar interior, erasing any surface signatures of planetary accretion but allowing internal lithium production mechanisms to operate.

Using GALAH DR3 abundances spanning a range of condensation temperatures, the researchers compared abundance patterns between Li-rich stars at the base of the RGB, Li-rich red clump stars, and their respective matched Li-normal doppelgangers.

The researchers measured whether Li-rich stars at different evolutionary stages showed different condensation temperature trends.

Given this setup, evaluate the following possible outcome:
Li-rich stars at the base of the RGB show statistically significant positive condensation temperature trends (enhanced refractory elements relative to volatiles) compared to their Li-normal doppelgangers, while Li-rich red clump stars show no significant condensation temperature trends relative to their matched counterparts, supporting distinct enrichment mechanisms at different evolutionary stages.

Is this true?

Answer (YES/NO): NO